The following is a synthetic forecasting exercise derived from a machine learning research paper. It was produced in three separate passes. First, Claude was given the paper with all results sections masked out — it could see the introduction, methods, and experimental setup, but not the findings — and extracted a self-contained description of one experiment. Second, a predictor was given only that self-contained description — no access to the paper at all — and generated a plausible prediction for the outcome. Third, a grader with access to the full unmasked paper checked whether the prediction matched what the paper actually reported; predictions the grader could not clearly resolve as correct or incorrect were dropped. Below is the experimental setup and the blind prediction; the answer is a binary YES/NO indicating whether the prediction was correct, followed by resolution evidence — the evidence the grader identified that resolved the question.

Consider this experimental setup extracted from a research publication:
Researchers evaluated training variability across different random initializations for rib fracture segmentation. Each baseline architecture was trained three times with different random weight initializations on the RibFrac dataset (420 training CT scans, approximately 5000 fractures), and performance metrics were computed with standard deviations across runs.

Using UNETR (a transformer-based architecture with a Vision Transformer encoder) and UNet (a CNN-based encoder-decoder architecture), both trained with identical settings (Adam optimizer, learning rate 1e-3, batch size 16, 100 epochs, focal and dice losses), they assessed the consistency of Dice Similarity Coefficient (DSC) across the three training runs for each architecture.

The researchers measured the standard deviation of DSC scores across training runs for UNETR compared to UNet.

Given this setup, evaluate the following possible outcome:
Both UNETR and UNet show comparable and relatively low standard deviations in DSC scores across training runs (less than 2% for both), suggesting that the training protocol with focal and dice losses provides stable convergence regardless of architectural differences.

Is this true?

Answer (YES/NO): NO